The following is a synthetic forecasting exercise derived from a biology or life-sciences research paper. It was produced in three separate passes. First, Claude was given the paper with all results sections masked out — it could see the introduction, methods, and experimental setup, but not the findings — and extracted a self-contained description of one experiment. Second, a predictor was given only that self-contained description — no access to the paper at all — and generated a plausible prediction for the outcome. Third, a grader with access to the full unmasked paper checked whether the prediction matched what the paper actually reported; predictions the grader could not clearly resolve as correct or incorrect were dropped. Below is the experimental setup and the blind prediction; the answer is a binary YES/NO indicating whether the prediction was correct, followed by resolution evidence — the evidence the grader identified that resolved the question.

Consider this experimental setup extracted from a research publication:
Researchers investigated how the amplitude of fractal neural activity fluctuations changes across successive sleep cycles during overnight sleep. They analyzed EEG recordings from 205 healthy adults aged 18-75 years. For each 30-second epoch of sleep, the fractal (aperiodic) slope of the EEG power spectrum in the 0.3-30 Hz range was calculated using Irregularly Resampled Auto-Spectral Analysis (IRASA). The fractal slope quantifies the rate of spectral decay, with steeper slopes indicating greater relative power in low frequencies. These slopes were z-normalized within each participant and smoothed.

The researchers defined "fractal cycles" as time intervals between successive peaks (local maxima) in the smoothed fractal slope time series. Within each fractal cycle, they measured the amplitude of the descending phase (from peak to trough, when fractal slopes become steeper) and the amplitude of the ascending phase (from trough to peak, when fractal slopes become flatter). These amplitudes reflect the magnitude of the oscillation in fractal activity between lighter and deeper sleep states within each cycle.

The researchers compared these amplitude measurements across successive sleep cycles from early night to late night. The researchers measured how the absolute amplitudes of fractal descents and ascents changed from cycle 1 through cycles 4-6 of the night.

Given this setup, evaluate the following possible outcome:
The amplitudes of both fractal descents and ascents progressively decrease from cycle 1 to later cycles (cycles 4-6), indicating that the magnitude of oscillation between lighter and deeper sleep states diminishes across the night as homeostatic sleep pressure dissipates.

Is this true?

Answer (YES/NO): YES